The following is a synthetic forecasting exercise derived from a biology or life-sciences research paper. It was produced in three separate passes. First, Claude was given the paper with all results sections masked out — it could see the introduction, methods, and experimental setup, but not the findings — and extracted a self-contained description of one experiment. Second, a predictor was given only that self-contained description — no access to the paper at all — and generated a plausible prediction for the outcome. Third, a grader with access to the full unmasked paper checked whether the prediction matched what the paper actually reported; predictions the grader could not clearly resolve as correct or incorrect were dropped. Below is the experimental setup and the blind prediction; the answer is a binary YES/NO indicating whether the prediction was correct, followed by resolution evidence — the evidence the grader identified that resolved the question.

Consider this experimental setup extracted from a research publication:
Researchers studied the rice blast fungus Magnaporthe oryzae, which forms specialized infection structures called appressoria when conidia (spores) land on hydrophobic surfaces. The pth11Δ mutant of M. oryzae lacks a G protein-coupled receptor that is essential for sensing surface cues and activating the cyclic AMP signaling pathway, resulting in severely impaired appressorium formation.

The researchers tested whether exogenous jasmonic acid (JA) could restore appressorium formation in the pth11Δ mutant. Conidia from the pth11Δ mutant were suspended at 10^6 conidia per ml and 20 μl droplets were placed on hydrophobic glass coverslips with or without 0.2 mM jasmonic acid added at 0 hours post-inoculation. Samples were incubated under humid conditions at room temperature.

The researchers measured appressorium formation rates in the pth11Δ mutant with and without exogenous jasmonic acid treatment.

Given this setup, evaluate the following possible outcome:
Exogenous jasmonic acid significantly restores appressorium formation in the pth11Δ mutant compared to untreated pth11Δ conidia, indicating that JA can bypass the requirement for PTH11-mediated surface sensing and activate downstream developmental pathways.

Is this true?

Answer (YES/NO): YES